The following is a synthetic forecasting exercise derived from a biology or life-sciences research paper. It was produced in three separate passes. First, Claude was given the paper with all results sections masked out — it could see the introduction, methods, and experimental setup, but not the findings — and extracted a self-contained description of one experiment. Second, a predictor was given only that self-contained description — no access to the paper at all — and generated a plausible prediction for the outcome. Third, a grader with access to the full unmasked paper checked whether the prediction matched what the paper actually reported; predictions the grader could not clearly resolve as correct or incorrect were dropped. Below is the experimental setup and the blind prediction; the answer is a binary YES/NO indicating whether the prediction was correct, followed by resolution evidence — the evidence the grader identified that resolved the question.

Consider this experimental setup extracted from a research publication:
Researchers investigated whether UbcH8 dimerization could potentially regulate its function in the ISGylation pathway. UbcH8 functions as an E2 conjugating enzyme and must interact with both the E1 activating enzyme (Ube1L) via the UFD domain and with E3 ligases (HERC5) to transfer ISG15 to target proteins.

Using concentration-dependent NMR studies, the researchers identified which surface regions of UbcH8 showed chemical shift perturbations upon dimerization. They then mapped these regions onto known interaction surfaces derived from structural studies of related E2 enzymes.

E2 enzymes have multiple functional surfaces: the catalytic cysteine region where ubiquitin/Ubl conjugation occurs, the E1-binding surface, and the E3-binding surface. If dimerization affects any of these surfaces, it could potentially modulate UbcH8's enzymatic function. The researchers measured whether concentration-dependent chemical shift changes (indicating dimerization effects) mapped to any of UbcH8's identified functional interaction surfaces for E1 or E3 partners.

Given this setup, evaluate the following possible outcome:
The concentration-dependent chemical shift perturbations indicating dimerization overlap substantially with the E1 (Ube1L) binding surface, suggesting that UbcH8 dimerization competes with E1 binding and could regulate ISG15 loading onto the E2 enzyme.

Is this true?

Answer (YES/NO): NO